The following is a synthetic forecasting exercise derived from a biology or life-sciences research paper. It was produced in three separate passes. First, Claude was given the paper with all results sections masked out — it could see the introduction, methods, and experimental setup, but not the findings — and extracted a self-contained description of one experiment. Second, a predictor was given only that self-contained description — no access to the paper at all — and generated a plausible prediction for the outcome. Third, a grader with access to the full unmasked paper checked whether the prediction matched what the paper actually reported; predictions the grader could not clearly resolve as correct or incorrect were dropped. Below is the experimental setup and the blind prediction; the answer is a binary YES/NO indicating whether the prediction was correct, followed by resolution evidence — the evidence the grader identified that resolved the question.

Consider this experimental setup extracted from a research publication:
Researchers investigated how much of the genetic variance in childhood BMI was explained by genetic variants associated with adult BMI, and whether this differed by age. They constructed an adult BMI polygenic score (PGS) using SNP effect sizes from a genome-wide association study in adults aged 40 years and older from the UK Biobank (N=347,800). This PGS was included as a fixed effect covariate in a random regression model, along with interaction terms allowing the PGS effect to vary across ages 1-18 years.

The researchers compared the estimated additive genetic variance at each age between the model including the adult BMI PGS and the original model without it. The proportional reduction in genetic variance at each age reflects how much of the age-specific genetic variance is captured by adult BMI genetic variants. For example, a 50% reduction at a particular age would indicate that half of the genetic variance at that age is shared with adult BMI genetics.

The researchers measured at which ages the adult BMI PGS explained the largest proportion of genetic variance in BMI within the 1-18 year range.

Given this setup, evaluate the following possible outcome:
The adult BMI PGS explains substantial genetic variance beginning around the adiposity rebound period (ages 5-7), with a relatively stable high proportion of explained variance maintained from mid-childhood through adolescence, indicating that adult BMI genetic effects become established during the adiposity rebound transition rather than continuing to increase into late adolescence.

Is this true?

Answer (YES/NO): NO